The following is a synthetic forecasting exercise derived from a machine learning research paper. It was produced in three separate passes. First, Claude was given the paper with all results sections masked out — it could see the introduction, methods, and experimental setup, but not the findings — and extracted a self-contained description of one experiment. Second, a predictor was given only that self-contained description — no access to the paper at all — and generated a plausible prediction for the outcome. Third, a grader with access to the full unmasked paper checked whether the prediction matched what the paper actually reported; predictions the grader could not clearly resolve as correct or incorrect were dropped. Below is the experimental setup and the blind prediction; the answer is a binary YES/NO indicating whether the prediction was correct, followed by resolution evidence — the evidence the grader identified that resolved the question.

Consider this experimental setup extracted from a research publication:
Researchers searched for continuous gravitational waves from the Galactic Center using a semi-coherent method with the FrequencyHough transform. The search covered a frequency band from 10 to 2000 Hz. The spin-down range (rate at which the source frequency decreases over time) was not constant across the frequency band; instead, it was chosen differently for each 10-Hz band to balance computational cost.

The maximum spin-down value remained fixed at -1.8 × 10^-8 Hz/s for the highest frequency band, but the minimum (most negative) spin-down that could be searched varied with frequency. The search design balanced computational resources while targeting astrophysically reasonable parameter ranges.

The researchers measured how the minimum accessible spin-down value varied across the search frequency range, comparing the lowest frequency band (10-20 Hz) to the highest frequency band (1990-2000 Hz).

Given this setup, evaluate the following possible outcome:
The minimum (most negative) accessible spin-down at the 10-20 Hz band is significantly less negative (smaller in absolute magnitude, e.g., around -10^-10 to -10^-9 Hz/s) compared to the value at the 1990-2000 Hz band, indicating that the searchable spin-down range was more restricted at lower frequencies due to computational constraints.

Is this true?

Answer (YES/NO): YES